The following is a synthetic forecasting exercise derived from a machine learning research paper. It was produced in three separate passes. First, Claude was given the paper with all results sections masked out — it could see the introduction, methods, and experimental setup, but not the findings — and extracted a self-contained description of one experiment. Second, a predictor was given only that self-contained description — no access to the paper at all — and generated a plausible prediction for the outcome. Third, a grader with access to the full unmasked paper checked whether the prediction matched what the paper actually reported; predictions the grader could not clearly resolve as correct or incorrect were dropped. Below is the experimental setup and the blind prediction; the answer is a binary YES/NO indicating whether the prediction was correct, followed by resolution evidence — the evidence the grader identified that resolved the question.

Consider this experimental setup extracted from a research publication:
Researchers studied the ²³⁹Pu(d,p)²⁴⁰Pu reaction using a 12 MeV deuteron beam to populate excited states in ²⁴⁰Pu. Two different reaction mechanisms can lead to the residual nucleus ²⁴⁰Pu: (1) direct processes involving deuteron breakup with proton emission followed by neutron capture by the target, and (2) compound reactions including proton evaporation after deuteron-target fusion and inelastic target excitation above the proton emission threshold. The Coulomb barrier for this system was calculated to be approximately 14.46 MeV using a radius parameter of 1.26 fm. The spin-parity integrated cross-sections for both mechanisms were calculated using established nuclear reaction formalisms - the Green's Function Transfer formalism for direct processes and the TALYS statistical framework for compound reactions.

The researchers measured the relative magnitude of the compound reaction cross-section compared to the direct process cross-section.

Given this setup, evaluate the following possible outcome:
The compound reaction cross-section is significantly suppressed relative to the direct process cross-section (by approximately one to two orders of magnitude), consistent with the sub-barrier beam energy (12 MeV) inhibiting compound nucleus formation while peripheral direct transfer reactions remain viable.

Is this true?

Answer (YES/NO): YES